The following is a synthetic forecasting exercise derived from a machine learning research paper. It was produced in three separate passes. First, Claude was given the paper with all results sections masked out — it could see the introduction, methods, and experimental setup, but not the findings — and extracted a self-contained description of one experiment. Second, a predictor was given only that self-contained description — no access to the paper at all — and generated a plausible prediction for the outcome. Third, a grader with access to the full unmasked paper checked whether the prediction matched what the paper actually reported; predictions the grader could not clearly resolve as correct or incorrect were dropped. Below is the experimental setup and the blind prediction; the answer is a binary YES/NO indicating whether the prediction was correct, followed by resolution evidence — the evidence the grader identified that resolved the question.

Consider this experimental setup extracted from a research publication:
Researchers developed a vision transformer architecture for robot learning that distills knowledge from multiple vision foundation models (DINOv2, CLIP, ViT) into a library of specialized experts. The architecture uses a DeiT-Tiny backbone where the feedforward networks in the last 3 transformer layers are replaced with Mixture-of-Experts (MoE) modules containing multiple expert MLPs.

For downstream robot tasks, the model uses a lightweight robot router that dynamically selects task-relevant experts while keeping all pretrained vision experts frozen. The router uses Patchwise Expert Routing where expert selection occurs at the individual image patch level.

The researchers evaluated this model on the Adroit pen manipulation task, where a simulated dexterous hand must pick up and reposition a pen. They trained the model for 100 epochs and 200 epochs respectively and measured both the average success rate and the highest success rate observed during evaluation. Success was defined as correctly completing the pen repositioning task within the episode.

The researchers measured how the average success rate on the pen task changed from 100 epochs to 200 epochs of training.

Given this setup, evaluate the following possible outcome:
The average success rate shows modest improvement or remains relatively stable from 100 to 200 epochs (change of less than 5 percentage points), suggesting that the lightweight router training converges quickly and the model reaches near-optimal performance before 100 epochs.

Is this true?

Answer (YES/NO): YES